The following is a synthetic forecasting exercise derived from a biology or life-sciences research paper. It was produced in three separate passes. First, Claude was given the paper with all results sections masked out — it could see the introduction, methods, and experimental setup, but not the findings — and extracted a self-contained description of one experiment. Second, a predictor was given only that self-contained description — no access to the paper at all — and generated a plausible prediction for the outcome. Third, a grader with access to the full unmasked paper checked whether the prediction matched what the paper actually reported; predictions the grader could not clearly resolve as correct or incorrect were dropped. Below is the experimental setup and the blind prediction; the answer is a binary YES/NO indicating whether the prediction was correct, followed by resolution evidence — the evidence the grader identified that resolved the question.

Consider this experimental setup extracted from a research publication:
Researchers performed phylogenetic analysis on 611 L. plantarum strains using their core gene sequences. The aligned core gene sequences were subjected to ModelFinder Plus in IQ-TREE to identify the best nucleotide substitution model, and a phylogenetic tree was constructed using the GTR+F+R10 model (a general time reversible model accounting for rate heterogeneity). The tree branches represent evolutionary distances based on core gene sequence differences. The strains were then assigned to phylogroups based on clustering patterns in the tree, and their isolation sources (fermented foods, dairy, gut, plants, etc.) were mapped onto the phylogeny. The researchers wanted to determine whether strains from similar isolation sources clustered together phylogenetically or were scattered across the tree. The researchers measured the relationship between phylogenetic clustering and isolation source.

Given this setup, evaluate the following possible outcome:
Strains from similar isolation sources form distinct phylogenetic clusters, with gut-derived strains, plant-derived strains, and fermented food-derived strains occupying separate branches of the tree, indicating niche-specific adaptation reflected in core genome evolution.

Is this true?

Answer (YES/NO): NO